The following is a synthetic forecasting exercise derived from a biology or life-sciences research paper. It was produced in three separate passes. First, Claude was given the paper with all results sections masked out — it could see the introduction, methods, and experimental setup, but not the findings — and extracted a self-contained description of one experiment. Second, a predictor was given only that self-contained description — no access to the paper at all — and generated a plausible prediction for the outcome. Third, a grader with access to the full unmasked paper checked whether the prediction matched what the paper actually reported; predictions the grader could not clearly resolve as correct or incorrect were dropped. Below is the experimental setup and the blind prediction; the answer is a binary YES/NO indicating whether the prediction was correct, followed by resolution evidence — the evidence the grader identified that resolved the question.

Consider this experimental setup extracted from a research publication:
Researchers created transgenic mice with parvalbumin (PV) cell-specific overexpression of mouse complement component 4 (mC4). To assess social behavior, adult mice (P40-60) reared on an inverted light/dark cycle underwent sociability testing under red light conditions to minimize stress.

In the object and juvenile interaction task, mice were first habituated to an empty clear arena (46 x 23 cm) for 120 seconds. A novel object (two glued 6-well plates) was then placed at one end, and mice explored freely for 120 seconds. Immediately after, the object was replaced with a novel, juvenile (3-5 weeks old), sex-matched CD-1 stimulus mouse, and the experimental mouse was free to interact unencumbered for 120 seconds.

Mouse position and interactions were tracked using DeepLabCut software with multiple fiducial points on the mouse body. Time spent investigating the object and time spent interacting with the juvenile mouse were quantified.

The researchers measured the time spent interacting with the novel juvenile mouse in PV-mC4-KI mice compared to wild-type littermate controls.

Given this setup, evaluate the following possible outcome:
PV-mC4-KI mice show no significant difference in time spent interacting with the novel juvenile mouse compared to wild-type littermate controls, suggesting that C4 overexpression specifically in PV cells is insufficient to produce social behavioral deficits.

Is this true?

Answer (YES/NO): NO